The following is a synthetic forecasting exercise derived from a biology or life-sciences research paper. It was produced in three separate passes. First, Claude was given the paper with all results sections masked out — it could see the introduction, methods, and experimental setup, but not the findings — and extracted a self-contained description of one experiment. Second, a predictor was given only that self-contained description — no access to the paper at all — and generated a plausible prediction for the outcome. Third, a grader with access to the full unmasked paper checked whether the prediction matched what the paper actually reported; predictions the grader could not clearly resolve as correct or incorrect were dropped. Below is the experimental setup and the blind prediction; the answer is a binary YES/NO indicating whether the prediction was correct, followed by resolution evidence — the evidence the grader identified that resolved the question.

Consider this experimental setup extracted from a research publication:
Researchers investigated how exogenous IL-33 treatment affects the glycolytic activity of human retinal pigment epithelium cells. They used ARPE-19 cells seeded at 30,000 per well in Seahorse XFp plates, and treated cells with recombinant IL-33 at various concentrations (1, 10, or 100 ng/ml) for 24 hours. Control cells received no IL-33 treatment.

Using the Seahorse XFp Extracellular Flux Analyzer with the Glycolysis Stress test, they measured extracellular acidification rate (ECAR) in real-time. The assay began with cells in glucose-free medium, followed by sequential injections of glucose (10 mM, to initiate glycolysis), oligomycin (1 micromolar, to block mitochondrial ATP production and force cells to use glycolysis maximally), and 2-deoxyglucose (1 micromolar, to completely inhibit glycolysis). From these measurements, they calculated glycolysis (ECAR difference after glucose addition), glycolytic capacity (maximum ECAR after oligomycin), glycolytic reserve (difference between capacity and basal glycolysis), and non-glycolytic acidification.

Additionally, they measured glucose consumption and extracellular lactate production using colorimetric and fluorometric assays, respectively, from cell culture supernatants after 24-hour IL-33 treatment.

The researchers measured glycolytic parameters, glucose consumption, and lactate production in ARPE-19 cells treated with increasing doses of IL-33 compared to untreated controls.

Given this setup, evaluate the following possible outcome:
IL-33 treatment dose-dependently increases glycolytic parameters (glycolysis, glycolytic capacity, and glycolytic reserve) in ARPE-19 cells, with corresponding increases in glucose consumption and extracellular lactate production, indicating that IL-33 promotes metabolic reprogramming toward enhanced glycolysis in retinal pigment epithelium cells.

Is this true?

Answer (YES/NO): NO